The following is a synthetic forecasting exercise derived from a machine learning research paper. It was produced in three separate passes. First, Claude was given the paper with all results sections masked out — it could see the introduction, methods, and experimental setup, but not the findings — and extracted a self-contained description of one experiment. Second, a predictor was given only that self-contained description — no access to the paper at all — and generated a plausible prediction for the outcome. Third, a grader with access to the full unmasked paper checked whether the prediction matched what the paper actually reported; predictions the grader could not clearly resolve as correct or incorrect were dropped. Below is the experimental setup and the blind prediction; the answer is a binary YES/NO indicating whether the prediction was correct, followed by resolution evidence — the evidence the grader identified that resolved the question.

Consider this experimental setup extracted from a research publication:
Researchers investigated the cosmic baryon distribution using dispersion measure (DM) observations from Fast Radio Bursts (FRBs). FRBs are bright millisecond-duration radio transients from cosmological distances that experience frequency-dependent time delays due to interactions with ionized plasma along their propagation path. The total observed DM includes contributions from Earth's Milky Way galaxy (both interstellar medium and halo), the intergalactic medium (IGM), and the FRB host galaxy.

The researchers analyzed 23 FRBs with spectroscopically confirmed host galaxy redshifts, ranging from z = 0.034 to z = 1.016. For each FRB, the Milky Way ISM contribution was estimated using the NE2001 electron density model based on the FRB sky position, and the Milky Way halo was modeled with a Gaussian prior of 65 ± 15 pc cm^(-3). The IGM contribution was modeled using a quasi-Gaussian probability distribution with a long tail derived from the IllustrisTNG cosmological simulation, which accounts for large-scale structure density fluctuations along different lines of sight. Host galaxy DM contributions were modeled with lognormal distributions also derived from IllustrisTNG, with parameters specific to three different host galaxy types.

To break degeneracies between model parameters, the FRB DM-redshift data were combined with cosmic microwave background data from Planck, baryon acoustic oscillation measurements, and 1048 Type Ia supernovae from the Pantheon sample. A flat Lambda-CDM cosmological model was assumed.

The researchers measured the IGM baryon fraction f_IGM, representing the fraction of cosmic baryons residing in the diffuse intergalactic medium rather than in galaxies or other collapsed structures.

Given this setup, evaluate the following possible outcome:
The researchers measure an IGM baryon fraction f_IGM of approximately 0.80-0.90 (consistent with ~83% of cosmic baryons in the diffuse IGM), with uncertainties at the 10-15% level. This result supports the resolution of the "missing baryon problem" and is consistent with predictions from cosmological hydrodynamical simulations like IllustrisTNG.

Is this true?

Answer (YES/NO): NO